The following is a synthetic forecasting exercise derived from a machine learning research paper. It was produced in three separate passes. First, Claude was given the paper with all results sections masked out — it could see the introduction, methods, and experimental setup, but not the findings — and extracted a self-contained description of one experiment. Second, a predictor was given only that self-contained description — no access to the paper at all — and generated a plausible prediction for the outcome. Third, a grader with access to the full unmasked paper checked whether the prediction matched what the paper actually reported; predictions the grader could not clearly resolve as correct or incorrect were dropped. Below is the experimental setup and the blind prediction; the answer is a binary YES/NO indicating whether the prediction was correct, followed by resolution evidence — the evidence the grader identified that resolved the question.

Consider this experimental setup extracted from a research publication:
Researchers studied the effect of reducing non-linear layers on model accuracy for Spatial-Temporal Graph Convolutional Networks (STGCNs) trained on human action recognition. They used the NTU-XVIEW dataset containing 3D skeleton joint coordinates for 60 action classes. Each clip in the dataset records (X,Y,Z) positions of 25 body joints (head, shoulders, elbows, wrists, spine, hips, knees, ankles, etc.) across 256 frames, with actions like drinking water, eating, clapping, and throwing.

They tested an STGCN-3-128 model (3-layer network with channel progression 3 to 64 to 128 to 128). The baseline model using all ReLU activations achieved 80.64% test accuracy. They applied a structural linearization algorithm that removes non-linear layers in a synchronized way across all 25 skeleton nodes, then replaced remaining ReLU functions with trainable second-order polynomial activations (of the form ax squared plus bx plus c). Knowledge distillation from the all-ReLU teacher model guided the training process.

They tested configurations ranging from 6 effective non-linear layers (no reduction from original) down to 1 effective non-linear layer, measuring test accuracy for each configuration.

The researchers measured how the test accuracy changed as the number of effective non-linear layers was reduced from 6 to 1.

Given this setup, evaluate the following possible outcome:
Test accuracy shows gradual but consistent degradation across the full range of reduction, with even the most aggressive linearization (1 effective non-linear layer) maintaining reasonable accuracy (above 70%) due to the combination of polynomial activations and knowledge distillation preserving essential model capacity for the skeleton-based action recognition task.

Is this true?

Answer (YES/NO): NO